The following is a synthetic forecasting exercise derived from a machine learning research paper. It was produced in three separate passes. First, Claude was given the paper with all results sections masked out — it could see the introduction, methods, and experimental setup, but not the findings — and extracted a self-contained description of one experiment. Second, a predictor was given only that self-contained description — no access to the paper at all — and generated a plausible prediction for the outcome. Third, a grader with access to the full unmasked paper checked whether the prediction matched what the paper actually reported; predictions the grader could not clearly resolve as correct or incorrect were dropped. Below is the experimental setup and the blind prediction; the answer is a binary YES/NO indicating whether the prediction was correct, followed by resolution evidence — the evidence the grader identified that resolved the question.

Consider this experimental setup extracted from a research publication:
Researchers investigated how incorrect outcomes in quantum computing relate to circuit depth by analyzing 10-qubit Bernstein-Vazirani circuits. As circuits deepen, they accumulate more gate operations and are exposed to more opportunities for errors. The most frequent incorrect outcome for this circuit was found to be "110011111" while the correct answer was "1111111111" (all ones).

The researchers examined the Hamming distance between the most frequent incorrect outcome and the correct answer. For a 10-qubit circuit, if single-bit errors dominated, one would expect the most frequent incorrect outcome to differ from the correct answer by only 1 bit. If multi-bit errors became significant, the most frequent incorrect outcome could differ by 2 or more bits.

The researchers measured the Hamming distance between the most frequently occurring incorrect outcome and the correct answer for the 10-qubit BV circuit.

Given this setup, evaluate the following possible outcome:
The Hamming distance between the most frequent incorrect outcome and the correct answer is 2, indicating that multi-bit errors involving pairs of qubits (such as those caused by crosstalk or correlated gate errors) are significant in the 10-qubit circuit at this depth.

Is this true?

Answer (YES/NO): YES